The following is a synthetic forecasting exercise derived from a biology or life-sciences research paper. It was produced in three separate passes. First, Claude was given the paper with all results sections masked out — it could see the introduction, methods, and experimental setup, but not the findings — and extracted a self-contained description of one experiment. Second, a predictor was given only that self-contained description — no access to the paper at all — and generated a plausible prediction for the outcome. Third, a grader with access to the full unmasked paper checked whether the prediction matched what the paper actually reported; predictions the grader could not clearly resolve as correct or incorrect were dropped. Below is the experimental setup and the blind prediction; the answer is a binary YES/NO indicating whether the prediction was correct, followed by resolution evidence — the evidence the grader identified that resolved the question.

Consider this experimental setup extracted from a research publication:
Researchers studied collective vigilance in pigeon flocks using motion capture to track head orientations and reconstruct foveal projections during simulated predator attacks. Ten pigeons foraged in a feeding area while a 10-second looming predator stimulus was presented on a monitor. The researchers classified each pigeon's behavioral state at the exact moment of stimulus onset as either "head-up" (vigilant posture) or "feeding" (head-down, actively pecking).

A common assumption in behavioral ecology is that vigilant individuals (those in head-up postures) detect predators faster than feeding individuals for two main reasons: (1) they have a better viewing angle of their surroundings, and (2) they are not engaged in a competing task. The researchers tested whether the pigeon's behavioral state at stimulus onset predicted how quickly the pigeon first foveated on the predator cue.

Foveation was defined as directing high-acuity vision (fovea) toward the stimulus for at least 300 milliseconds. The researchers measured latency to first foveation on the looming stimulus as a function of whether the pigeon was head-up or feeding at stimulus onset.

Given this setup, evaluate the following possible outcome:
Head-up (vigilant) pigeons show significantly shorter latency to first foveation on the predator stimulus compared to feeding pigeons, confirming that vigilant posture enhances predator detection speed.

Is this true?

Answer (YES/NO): YES